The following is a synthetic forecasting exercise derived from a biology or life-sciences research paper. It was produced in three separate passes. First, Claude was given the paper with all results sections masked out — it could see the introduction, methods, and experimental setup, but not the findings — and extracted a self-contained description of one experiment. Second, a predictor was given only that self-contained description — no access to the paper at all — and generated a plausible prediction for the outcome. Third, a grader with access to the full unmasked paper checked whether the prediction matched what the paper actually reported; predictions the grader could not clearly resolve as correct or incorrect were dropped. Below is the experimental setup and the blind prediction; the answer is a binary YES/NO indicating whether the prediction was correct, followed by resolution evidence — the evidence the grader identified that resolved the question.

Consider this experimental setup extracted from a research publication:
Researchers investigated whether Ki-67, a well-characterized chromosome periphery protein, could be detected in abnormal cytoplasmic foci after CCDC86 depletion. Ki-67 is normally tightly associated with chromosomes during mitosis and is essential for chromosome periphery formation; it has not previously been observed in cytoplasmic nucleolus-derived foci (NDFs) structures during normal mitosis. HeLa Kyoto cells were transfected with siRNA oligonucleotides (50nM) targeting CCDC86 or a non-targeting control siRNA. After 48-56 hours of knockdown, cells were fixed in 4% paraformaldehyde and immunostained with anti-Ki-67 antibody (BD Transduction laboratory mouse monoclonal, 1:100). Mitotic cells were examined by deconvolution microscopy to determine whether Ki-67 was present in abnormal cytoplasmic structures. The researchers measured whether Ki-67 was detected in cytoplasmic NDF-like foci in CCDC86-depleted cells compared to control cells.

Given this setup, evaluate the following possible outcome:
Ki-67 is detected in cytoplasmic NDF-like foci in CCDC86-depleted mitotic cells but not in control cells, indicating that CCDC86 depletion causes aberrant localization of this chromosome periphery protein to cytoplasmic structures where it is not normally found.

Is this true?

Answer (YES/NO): YES